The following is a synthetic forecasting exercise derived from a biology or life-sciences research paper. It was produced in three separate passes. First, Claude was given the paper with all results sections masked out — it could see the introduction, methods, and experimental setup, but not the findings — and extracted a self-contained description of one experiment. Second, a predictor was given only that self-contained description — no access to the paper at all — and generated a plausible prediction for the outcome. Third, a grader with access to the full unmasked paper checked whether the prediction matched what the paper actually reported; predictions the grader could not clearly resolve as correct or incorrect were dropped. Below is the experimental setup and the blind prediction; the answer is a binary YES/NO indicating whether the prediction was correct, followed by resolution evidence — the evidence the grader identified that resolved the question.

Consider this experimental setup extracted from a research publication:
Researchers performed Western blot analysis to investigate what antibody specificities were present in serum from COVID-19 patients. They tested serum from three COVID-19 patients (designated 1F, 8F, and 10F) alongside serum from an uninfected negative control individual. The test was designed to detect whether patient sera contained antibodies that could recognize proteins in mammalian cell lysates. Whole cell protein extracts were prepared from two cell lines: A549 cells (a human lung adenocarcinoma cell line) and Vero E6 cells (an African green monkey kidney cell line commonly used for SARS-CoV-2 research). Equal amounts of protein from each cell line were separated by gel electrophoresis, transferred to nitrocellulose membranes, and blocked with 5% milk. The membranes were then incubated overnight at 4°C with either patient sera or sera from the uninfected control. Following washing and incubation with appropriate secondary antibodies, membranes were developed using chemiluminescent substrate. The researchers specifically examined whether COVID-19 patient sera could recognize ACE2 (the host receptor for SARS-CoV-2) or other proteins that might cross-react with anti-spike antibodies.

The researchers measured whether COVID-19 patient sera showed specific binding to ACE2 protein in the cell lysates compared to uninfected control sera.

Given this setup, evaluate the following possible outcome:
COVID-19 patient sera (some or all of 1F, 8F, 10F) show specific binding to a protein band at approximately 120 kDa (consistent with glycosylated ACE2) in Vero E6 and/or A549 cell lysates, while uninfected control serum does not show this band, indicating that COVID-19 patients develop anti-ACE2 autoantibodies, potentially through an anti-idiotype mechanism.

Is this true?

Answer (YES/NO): YES